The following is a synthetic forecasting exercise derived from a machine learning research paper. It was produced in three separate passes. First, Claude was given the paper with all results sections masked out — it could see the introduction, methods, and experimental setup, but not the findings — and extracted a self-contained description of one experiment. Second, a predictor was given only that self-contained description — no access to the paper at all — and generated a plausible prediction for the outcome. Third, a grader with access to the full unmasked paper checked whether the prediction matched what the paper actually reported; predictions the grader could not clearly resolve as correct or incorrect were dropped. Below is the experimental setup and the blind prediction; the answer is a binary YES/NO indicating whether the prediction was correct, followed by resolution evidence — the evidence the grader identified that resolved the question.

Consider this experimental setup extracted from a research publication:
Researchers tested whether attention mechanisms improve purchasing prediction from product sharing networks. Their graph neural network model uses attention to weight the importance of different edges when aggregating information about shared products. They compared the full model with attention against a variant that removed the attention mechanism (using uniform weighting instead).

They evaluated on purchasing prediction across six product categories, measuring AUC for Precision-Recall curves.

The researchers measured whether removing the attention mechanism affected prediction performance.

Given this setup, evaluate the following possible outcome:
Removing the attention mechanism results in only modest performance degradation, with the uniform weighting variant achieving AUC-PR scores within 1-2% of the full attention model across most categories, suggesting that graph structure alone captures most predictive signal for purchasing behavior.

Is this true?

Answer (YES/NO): NO